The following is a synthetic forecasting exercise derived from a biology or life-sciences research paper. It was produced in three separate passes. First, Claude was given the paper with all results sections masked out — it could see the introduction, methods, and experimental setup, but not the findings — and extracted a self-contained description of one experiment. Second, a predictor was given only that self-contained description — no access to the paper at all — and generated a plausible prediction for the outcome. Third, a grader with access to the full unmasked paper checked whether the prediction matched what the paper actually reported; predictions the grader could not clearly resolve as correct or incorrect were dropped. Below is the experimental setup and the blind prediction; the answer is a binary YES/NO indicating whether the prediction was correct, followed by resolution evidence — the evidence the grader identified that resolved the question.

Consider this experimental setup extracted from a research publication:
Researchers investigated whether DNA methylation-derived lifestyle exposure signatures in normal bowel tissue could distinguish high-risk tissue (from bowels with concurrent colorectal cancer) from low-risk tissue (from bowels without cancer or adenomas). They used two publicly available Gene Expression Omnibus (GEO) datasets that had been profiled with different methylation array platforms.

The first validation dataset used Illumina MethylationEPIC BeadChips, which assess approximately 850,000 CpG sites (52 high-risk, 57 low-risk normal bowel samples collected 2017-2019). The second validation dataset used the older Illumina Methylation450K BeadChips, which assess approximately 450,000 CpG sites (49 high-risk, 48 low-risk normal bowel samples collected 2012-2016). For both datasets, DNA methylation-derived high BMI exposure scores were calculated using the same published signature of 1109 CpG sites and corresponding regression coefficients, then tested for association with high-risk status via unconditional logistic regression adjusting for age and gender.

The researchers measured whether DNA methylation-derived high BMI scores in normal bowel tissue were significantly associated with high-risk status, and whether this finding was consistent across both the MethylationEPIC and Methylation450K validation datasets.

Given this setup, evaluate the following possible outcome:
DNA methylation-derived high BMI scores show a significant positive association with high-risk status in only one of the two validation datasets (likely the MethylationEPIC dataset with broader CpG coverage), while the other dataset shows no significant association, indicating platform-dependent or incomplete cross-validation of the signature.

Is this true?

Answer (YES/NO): YES